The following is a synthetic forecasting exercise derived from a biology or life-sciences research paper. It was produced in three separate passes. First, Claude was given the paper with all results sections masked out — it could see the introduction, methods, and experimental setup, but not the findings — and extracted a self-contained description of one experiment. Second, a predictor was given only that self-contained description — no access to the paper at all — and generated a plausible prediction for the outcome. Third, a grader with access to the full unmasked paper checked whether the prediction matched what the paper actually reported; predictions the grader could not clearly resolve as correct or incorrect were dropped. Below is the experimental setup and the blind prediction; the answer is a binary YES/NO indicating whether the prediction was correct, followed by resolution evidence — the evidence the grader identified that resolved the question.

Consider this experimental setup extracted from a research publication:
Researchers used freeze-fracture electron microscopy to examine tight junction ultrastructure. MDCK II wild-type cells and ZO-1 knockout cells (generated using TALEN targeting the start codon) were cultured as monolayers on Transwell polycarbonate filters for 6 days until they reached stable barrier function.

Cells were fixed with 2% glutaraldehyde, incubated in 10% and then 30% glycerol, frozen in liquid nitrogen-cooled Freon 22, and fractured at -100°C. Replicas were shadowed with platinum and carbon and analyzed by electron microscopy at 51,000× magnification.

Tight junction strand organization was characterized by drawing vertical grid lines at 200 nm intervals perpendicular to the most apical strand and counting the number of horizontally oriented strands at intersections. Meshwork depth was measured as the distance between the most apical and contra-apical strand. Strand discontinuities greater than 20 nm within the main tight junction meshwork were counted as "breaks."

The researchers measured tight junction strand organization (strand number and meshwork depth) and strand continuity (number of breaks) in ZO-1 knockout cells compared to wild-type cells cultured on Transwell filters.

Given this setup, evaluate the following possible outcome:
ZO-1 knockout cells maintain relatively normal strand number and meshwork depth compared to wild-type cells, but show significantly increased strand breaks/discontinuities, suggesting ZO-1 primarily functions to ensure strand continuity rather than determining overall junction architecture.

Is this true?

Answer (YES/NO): NO